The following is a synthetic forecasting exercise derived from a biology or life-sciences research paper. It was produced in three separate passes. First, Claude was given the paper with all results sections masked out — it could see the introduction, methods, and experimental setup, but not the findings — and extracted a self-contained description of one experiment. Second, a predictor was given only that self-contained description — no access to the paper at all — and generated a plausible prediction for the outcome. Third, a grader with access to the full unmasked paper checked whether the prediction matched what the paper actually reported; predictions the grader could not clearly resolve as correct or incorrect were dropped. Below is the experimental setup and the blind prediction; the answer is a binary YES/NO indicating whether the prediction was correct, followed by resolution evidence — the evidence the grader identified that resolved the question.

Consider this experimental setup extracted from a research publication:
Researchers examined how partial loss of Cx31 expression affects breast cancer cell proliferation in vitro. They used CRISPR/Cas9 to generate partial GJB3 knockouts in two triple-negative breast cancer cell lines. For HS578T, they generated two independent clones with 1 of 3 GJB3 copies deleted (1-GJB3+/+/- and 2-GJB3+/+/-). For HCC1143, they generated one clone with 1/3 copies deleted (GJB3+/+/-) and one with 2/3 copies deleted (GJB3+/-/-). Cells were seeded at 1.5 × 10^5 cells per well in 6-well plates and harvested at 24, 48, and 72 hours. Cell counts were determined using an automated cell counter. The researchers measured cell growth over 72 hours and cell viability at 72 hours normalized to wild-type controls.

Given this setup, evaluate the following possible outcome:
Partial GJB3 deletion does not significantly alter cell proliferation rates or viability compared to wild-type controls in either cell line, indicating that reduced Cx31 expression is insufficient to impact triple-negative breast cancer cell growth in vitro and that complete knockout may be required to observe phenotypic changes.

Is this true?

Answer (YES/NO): NO